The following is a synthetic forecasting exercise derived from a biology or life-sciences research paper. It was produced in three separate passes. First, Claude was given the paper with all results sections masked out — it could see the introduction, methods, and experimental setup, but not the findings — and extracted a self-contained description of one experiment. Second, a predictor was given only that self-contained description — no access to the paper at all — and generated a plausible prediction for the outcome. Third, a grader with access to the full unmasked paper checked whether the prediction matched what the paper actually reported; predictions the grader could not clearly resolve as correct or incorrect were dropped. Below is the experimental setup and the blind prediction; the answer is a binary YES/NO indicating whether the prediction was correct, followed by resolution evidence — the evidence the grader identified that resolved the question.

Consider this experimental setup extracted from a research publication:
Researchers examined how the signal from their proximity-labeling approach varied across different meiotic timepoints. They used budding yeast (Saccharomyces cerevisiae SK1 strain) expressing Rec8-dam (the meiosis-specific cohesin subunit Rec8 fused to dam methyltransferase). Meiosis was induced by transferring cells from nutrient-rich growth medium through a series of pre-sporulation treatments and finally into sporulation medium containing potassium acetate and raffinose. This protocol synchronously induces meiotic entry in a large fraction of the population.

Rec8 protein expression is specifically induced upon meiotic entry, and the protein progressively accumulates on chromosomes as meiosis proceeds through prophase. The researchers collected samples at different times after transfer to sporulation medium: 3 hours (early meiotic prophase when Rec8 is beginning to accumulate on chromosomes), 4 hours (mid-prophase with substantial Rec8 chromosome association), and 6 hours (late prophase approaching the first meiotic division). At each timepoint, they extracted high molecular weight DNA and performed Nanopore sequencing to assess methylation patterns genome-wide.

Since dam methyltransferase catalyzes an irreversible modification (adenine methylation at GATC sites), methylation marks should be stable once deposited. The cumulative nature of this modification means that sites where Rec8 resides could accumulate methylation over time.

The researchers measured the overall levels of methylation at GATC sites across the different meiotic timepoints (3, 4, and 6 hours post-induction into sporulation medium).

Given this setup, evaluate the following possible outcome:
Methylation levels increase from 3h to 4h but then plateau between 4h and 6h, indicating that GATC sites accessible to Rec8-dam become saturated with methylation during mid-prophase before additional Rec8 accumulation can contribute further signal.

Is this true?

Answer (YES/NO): NO